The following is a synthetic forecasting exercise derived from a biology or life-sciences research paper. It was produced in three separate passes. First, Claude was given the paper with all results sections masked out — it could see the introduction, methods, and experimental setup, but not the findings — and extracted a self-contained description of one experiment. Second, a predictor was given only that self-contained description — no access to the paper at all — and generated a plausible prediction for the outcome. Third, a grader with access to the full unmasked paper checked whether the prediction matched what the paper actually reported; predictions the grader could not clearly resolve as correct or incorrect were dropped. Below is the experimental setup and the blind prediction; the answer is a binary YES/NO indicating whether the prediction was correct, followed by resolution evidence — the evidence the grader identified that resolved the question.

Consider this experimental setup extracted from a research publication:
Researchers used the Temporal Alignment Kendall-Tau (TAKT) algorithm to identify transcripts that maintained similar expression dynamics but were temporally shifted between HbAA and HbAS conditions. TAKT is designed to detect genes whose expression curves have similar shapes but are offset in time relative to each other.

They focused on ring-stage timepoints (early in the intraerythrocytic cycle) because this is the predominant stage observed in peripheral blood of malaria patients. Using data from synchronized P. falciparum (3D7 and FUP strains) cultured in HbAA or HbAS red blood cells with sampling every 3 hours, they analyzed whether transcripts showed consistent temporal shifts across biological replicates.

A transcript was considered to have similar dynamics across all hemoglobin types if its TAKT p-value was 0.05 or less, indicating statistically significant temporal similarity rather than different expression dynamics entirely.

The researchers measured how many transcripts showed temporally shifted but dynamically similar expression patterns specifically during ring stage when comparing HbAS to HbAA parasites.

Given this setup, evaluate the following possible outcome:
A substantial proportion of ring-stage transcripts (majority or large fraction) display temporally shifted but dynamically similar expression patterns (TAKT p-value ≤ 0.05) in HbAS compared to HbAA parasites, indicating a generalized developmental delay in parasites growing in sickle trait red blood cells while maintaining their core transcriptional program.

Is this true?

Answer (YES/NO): NO